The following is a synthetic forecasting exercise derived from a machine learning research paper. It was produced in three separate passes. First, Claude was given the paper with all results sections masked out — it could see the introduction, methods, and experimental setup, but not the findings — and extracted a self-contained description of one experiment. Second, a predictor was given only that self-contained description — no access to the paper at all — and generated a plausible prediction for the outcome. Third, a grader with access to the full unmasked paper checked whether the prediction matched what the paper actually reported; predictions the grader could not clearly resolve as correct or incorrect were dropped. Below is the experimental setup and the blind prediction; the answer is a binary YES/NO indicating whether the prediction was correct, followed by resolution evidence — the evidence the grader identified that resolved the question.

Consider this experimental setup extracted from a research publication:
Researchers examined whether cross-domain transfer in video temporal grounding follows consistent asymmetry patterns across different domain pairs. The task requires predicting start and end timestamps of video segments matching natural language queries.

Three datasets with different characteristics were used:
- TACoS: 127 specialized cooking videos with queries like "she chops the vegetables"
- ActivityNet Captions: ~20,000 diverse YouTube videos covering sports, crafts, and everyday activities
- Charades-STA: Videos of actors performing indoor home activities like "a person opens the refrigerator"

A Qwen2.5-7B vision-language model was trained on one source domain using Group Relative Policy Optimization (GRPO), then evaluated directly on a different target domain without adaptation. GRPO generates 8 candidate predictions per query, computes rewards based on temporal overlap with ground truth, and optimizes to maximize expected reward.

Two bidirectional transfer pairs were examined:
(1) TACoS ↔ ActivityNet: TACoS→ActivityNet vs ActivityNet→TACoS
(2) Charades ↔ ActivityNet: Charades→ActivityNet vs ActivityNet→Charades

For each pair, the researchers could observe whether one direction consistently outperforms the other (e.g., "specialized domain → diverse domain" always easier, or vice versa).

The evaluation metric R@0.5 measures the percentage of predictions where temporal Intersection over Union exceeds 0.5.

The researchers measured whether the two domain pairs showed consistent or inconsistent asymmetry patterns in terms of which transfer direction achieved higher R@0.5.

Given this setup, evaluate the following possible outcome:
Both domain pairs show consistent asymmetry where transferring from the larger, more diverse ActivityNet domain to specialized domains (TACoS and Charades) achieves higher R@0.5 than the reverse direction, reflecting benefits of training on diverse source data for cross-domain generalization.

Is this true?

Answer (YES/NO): NO